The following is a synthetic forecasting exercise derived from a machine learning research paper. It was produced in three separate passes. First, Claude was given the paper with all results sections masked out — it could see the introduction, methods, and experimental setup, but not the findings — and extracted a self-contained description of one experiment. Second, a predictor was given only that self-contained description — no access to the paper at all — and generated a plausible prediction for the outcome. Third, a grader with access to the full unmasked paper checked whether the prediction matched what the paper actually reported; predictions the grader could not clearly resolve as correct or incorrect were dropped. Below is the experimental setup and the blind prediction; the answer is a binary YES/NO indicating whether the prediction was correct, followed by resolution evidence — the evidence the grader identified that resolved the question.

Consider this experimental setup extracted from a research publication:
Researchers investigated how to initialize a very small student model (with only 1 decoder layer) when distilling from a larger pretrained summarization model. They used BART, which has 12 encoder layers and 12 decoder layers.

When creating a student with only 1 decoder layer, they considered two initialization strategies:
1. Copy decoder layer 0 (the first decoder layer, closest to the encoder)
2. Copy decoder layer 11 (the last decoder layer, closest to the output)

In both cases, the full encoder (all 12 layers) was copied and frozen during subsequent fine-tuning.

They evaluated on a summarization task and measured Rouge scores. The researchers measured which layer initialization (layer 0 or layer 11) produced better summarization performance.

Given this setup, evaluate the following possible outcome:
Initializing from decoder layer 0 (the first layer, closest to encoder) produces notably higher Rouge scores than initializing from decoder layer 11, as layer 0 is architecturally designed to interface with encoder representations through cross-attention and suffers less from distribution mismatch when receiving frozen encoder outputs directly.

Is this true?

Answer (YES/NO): YES